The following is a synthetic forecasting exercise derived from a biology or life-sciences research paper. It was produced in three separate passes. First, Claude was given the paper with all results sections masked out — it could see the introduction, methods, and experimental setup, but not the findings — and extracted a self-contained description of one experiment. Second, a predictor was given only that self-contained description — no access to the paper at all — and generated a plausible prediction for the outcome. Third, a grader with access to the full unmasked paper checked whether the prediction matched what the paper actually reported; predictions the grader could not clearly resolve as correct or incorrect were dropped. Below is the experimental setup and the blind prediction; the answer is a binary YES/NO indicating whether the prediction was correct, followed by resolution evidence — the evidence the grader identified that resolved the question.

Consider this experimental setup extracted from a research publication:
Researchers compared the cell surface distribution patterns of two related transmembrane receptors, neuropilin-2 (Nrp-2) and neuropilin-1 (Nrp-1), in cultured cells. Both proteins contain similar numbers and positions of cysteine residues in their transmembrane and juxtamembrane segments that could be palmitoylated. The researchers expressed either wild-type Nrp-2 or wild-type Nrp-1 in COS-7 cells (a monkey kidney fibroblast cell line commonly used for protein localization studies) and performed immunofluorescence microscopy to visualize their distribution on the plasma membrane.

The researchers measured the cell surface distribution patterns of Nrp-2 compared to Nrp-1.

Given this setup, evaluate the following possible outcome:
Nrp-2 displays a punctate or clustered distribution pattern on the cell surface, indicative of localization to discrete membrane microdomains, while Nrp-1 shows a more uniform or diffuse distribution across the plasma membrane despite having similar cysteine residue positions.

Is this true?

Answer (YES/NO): YES